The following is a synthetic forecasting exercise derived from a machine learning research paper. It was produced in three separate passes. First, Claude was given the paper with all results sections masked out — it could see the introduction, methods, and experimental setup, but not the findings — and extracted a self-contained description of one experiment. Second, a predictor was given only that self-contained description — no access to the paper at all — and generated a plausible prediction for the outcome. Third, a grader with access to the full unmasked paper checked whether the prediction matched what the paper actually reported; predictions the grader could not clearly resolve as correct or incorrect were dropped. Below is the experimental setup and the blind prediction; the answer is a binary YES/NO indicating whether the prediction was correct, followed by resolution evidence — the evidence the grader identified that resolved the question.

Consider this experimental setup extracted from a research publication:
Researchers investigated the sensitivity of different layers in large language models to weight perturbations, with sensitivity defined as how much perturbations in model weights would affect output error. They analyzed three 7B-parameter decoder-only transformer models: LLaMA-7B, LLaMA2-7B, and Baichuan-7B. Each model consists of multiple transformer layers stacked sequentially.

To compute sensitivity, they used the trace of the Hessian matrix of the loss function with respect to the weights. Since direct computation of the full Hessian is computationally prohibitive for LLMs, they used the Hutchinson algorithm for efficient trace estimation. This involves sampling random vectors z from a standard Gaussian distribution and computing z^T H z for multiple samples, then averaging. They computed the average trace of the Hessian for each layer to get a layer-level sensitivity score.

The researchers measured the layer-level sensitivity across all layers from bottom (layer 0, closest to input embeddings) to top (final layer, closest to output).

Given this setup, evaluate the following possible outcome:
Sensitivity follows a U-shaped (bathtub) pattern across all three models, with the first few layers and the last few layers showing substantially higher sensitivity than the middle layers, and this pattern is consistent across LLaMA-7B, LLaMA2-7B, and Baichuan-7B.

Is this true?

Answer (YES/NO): YES